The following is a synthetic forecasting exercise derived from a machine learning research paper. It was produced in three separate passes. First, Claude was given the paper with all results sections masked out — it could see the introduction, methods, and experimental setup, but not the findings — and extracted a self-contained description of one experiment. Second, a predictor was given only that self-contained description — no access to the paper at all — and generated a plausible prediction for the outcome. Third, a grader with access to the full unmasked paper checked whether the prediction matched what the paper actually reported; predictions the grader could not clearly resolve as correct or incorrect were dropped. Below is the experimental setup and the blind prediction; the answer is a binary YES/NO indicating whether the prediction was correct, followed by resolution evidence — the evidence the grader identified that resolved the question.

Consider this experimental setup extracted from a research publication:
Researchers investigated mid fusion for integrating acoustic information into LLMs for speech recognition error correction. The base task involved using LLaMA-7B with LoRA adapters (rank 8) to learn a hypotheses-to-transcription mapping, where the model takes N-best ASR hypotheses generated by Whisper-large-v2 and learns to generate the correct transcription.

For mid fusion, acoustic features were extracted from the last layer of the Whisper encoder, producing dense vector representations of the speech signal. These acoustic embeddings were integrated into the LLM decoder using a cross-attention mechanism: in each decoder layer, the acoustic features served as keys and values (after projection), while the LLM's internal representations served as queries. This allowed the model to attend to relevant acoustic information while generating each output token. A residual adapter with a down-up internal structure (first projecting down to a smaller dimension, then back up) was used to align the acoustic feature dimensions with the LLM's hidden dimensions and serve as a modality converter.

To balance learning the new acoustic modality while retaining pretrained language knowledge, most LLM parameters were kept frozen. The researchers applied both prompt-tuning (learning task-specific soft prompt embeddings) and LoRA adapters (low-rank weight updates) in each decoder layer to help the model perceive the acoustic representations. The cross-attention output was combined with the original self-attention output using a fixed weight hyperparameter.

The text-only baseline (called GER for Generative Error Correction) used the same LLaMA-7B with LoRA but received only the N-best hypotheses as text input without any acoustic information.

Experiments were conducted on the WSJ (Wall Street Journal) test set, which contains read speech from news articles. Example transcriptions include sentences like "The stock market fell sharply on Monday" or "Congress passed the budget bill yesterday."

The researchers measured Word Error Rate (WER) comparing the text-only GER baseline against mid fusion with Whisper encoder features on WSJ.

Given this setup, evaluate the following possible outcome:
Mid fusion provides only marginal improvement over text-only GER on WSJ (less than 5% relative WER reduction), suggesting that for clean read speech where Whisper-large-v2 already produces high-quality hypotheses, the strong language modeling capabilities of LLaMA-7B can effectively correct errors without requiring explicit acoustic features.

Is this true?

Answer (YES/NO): NO